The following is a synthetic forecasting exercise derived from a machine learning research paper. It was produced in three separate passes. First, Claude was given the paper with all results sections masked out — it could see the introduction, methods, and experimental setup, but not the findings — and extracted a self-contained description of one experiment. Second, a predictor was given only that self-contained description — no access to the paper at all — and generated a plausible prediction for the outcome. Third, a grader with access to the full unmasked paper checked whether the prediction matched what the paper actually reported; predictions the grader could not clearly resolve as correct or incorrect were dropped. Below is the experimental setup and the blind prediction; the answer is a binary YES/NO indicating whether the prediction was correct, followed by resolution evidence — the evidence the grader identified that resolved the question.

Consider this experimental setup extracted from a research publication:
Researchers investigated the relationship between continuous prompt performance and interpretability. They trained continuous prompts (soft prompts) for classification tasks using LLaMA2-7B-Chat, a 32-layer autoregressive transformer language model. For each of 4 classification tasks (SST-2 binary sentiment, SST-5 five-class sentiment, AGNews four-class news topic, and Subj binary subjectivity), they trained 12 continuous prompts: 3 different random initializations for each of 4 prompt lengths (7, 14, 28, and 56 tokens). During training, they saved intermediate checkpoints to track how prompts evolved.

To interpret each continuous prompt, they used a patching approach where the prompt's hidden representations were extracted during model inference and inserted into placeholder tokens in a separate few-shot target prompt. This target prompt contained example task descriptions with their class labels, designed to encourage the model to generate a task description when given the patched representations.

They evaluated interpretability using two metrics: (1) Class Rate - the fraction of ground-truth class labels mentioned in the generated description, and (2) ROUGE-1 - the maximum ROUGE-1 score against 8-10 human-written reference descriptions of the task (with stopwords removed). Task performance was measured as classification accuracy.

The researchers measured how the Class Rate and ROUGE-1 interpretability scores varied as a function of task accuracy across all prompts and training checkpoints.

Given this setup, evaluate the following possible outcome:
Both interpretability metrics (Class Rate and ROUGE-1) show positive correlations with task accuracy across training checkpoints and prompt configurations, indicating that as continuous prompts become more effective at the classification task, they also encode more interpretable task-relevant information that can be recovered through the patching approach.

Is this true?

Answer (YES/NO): YES